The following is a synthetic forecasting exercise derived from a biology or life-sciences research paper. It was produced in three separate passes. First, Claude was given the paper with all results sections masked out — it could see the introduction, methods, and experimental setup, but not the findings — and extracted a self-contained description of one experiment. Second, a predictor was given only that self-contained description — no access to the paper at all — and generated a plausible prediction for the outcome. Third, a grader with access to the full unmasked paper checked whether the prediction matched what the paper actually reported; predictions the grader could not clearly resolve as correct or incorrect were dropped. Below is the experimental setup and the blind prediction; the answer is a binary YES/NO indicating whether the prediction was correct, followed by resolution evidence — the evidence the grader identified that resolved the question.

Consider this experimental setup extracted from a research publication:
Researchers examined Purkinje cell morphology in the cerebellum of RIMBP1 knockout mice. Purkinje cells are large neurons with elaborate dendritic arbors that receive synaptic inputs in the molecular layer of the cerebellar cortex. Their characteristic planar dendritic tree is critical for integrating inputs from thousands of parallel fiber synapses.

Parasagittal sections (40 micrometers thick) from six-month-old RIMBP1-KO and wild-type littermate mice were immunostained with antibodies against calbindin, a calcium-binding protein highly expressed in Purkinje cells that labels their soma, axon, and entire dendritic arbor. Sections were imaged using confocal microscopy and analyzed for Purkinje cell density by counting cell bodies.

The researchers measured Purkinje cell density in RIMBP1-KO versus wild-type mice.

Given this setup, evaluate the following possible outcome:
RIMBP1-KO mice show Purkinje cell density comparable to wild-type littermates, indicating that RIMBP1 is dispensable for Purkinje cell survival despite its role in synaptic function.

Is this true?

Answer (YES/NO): YES